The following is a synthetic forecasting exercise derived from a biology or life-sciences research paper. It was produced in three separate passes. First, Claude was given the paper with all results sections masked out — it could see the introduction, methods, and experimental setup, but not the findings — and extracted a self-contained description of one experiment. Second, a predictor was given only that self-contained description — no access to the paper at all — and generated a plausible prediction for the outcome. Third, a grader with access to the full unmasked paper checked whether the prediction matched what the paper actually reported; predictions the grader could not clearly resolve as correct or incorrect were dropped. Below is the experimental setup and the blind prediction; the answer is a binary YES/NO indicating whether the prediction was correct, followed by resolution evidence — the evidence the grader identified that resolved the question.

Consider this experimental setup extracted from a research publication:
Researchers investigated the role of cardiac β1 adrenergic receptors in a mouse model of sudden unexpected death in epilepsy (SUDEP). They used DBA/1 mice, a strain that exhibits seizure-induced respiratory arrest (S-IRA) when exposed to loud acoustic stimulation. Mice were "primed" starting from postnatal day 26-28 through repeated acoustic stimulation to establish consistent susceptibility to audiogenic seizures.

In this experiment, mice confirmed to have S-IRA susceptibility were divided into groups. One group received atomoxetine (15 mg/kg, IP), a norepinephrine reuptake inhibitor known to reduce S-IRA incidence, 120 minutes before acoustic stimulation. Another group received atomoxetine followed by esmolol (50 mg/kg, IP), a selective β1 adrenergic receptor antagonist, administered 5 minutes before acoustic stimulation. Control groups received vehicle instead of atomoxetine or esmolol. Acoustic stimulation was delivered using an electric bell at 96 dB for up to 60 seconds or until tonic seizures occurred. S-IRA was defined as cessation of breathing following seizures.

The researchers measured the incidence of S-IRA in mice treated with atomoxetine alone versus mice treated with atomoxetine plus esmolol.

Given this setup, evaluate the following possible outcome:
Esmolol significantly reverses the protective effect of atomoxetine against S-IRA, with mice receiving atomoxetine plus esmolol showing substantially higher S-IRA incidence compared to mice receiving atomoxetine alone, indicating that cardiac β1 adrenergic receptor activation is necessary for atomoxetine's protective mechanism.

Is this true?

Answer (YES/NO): YES